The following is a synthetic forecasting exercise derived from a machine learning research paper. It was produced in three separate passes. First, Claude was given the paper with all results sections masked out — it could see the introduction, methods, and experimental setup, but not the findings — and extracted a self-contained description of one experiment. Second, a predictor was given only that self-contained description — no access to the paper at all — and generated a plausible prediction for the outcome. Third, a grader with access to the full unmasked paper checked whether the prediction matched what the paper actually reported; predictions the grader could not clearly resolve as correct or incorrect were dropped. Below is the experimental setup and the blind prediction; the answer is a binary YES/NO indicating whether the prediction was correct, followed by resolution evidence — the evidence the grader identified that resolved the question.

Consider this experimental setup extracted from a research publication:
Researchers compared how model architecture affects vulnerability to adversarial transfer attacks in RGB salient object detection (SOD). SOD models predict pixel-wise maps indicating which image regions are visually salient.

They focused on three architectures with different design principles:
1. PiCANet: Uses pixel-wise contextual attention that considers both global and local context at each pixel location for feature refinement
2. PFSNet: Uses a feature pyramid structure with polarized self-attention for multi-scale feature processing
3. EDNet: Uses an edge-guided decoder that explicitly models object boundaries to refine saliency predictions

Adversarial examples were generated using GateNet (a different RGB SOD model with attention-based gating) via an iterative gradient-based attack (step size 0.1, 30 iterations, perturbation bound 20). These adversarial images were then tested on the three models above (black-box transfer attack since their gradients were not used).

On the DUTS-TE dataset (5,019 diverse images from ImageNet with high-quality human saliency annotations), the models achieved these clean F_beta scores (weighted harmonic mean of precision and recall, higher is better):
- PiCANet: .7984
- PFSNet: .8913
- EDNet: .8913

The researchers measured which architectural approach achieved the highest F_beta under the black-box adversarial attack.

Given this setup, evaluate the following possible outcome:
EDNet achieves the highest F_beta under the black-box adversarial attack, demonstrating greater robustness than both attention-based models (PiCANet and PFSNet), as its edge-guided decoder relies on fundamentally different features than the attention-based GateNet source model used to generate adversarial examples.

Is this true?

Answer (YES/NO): NO